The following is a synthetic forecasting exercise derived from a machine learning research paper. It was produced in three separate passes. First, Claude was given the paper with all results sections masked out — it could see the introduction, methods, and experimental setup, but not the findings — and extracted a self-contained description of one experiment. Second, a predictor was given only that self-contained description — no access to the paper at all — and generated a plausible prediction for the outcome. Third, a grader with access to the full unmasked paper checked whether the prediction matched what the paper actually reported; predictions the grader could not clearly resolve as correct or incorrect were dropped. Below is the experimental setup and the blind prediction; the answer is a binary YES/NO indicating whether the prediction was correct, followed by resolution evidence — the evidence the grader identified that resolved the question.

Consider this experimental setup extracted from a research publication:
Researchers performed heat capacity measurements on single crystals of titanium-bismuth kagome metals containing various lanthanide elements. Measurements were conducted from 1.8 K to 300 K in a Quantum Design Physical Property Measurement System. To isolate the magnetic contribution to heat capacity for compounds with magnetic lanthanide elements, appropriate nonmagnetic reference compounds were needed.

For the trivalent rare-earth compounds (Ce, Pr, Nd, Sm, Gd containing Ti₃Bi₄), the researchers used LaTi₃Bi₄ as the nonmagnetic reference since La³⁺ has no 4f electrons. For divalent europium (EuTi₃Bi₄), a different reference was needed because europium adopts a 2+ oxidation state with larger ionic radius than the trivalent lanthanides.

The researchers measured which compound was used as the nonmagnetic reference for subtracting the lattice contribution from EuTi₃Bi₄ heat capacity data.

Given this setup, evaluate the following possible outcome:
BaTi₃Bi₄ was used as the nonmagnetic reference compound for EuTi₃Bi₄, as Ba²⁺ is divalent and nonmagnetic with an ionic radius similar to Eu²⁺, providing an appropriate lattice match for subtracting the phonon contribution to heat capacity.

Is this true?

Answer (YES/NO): NO